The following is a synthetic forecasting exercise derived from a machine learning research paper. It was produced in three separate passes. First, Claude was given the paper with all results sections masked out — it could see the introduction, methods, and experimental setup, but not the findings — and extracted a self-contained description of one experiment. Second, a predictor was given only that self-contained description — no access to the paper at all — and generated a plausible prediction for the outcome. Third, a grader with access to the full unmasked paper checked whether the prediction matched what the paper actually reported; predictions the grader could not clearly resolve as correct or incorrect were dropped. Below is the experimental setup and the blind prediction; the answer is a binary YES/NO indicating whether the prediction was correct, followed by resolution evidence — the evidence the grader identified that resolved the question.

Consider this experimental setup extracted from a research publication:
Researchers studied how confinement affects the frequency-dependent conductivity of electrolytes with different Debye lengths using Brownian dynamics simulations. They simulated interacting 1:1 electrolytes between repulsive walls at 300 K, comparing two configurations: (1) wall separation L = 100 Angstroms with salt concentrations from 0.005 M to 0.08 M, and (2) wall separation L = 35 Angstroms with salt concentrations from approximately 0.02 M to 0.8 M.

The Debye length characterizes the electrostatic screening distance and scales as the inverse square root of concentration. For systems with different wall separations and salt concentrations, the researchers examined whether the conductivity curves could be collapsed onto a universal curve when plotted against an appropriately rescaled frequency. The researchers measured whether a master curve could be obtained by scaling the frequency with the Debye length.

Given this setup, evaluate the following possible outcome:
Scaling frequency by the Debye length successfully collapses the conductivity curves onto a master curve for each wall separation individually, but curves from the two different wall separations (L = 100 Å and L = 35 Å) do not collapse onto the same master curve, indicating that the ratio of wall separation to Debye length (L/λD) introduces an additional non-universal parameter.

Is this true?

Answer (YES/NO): NO